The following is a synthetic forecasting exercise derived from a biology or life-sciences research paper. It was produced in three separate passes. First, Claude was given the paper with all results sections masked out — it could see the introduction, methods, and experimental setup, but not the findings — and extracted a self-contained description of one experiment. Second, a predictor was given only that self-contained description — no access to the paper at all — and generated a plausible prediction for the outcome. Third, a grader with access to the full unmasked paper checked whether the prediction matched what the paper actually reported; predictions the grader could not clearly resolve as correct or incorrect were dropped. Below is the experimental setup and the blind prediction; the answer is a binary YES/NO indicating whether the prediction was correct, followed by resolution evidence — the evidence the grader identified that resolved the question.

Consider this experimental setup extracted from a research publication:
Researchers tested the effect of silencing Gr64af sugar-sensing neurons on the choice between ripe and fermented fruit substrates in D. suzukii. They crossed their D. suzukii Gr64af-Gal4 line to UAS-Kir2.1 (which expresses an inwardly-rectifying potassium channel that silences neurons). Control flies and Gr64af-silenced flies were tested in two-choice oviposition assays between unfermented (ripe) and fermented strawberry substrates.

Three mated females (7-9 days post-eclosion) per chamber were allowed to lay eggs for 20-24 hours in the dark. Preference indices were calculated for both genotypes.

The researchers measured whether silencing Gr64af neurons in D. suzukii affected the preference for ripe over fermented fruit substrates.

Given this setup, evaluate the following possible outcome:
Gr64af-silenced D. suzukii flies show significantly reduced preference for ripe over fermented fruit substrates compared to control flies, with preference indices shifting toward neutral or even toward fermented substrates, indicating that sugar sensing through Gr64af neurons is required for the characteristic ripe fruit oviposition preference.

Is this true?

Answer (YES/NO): YES